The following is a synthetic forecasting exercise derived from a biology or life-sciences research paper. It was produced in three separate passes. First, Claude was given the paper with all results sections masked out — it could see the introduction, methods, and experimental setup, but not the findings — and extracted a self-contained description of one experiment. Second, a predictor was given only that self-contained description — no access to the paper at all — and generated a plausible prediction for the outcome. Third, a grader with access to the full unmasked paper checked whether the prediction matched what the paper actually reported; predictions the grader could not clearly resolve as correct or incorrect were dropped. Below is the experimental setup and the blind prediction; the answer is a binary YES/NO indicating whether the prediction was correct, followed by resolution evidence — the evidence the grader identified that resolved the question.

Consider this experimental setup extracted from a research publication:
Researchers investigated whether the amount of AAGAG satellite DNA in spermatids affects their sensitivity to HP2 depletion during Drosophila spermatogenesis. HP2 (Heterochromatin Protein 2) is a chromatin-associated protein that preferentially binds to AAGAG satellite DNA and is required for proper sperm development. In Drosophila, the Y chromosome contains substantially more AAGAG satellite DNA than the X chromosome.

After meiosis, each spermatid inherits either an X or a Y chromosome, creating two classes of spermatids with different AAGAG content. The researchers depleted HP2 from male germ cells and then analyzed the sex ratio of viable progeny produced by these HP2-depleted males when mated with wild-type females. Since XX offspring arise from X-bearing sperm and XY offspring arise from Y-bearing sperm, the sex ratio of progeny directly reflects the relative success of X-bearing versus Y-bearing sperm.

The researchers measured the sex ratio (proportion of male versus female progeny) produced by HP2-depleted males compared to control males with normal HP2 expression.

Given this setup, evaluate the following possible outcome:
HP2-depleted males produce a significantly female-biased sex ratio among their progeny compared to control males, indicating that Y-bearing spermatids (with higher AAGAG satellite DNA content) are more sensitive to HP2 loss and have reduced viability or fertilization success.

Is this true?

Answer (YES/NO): YES